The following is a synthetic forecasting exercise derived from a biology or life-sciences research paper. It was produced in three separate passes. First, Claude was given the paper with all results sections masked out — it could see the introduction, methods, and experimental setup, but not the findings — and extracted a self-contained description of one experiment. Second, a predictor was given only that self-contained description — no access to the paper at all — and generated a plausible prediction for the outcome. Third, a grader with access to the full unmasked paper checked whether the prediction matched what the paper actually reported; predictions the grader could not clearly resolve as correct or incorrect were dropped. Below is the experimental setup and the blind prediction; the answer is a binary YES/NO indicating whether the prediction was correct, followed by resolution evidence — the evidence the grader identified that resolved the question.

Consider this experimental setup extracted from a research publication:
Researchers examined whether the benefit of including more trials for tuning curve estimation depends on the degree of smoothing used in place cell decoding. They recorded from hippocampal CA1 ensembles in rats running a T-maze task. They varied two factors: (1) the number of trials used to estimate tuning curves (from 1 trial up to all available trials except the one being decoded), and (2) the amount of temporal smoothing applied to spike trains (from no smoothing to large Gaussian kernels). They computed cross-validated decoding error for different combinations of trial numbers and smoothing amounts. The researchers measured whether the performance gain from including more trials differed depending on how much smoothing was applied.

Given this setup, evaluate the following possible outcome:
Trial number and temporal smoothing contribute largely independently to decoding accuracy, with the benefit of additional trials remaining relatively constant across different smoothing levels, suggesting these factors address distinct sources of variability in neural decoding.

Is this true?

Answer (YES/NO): NO